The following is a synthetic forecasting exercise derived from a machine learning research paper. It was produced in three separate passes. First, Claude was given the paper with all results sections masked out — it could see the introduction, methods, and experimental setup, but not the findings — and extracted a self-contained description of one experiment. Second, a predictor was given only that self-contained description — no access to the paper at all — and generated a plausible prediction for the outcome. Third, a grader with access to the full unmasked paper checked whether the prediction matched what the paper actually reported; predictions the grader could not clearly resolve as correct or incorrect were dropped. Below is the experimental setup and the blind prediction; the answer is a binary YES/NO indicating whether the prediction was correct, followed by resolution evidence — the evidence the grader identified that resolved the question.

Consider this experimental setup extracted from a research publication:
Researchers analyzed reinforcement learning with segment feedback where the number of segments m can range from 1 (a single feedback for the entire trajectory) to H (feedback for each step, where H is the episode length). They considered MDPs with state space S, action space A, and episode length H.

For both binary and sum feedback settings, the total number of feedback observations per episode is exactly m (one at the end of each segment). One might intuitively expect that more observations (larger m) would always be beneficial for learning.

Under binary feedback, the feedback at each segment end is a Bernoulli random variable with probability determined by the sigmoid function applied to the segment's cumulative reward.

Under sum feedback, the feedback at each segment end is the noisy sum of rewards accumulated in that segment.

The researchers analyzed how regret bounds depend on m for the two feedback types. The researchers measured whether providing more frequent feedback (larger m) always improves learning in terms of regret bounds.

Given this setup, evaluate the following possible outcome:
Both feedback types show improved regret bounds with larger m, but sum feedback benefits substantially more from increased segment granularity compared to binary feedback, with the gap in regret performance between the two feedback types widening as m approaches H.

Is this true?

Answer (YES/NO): NO